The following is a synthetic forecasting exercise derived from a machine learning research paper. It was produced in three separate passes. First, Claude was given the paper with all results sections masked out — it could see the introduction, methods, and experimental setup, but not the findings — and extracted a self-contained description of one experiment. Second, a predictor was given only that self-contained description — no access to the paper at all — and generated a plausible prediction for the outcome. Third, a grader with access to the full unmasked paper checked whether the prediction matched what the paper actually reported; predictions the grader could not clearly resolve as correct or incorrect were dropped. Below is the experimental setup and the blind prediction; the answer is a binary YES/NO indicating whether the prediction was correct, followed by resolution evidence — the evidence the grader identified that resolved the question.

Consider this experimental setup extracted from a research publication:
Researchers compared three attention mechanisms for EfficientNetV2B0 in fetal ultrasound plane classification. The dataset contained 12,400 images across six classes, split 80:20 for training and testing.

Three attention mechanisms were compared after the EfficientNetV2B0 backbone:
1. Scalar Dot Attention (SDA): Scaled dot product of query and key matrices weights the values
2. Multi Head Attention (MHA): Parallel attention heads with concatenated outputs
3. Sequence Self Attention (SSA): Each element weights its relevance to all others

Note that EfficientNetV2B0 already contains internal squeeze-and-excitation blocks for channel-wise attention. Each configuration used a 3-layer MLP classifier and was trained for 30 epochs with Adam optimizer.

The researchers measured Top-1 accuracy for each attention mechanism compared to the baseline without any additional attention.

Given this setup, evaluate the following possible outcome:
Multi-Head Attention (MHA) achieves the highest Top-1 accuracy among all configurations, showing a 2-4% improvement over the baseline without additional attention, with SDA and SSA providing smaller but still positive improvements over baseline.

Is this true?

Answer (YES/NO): NO